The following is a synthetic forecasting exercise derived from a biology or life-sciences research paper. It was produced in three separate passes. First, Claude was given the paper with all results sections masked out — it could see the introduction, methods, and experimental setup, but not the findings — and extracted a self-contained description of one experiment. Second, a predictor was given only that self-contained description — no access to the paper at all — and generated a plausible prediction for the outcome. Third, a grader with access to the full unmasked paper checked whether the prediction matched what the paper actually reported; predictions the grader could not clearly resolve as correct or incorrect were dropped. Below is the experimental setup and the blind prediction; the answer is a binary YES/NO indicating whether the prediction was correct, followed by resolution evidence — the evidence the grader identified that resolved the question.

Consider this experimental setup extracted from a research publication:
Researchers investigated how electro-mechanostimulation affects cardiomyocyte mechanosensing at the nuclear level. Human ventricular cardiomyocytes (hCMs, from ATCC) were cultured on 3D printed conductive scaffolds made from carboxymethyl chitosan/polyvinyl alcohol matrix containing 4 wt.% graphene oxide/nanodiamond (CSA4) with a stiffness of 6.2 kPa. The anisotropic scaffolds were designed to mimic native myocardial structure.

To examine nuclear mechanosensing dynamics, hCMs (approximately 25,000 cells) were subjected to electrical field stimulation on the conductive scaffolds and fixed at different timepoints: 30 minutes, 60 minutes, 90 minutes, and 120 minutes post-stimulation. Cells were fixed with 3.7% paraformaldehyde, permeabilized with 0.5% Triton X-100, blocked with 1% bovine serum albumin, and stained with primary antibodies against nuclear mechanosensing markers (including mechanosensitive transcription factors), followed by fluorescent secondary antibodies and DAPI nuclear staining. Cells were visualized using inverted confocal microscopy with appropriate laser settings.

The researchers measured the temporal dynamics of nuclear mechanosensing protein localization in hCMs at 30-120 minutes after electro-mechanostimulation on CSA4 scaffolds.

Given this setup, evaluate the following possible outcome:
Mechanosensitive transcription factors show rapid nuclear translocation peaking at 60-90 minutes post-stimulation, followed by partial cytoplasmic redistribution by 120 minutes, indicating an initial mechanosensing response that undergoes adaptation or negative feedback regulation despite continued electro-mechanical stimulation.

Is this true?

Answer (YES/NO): NO